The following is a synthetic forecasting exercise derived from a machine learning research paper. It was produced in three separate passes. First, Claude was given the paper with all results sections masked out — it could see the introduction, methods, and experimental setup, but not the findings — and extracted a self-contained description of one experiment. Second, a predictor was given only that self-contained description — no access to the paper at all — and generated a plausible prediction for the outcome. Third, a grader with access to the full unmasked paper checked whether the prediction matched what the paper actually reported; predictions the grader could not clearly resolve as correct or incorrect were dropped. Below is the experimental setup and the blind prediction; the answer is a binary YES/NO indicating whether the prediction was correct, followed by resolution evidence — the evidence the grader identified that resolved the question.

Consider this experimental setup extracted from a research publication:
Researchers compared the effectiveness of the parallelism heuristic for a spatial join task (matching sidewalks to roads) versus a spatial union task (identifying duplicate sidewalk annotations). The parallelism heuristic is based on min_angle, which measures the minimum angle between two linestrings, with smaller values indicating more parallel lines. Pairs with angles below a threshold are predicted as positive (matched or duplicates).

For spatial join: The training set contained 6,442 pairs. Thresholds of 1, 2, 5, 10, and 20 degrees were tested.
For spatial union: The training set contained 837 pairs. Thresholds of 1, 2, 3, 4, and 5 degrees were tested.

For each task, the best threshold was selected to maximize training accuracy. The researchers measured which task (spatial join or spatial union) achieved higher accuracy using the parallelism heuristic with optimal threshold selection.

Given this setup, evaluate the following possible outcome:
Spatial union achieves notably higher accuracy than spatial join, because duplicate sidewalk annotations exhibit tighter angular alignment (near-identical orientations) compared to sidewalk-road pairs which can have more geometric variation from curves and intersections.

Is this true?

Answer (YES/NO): NO